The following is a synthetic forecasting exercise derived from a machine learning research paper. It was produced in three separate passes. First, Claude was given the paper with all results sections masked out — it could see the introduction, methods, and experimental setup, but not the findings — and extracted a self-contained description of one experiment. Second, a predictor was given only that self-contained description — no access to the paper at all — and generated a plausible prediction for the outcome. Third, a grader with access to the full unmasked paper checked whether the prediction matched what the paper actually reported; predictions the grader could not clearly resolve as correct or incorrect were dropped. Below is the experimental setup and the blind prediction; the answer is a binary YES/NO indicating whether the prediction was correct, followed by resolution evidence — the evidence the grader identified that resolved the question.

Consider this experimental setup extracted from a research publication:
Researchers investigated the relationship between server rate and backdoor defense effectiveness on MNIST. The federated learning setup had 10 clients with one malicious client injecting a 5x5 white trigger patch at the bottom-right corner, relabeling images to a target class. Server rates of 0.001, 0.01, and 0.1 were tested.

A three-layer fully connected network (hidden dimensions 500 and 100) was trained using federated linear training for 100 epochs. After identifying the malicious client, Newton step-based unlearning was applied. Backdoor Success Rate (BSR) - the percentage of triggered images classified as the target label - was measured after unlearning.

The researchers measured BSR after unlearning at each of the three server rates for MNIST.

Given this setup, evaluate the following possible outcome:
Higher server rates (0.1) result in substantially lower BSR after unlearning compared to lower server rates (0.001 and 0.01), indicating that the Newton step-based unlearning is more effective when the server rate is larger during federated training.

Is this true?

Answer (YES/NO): NO